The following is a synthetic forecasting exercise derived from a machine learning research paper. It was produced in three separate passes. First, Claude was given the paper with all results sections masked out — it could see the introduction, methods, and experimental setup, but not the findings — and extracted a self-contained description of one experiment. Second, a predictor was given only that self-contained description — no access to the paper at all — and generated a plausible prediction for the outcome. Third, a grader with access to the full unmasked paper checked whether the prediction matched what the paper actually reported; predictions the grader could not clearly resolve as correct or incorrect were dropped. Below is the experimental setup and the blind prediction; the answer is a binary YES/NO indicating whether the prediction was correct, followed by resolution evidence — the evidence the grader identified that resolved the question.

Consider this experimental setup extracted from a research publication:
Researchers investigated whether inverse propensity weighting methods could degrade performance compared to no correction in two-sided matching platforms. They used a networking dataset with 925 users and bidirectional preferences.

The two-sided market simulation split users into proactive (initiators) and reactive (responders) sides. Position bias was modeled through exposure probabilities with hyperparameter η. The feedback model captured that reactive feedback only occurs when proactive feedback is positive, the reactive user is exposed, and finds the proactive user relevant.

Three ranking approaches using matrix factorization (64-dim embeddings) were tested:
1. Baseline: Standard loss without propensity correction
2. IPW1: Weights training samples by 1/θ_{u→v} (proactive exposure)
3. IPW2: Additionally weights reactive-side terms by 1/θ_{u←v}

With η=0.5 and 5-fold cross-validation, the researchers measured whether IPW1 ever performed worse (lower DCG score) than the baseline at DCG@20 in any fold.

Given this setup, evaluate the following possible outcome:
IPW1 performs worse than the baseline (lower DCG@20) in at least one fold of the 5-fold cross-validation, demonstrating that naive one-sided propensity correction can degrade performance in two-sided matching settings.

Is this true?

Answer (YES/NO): YES